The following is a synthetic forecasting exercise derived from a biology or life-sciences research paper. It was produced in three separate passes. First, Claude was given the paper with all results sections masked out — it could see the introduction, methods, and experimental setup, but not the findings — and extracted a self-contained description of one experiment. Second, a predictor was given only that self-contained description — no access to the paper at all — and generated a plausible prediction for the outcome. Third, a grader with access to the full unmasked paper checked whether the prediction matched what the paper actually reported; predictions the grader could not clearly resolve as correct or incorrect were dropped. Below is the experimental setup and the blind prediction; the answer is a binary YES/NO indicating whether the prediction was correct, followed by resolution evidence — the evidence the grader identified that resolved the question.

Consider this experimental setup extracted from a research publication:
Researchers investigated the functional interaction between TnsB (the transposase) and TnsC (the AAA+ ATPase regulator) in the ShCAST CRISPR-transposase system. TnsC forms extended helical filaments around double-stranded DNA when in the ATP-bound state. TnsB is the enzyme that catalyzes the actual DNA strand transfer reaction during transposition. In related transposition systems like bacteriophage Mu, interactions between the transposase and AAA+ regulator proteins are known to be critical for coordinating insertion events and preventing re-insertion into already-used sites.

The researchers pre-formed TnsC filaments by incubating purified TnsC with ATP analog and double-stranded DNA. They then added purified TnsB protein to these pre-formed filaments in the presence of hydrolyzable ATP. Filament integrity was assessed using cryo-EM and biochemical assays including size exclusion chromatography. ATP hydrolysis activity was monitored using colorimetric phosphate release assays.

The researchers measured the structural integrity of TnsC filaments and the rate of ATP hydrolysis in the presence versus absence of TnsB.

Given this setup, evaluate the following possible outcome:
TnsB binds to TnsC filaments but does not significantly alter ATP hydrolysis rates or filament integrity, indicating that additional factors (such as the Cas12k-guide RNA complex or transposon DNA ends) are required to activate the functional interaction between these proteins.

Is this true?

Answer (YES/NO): NO